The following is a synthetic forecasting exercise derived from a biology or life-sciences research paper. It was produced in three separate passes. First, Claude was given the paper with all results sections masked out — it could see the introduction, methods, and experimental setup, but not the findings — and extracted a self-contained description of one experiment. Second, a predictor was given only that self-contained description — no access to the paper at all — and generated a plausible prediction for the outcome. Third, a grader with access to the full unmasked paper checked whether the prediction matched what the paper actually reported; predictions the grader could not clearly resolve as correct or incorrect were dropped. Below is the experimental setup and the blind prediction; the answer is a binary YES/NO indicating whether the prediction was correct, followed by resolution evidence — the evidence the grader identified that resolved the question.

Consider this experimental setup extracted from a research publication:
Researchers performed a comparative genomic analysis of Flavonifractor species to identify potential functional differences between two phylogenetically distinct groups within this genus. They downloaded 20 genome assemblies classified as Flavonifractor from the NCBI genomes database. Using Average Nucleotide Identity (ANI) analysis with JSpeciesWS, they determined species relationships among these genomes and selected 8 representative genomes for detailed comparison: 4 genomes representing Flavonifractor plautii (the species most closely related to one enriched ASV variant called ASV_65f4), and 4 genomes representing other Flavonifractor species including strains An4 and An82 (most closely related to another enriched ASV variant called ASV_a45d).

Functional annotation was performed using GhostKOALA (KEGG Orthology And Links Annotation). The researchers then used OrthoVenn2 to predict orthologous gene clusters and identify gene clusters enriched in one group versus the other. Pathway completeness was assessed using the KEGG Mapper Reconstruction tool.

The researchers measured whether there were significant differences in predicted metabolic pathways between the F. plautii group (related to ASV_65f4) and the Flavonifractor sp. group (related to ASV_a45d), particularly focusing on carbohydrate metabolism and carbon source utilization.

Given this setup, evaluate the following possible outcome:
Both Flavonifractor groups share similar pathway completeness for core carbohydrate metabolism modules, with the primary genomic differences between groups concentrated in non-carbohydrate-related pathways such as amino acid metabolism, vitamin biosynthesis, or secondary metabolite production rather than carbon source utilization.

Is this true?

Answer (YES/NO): NO